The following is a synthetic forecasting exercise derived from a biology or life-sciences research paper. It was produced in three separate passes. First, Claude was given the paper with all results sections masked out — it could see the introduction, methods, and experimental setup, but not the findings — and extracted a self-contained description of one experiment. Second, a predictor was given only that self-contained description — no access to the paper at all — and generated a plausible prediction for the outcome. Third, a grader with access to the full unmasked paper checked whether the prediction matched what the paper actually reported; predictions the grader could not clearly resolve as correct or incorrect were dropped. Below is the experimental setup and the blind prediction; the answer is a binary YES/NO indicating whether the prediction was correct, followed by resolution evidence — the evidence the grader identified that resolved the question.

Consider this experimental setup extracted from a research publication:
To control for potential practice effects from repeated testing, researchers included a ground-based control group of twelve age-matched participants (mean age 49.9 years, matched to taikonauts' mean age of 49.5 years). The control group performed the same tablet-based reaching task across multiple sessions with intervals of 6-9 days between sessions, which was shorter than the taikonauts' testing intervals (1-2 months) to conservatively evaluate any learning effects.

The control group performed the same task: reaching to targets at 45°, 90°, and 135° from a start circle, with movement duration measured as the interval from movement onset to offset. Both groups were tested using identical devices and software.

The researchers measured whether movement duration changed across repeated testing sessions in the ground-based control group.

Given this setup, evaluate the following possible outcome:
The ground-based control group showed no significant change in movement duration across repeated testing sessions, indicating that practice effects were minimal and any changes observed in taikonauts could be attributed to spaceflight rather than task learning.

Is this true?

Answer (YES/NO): YES